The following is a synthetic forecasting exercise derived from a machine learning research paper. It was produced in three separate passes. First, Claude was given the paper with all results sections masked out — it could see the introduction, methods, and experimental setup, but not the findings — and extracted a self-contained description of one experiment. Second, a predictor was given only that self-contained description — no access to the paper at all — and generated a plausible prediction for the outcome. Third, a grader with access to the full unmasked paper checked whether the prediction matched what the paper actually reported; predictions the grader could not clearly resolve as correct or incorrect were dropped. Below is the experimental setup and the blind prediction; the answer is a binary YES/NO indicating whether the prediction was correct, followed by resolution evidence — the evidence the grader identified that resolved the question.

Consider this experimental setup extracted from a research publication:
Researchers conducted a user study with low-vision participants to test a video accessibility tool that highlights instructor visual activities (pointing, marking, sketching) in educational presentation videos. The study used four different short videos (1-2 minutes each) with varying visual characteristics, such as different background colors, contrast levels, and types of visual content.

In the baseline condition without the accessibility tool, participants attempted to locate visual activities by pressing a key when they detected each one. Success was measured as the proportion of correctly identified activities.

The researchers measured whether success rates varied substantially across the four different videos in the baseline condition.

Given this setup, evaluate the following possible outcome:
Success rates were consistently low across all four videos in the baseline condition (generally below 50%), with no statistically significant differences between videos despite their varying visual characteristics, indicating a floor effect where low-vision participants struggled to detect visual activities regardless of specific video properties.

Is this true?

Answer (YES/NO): NO